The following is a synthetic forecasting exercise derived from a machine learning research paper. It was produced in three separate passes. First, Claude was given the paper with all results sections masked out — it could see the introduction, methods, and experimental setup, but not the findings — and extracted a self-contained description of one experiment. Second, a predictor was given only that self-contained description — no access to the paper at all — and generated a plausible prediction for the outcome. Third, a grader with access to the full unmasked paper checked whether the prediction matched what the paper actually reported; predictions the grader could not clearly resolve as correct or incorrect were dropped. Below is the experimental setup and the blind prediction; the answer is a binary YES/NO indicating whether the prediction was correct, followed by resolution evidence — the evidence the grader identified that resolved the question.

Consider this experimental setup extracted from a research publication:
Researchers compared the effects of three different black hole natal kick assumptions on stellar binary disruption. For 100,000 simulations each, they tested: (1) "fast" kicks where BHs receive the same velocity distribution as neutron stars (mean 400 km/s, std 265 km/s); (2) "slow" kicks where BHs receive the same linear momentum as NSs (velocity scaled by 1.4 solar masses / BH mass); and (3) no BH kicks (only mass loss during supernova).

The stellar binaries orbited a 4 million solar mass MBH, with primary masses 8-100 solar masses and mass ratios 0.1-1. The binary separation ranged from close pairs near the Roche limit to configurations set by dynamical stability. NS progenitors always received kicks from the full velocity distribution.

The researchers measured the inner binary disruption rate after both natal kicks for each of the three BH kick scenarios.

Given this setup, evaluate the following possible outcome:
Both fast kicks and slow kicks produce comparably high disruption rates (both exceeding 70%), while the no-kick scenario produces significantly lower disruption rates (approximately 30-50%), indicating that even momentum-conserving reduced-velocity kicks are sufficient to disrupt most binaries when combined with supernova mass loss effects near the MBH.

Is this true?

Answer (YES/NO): NO